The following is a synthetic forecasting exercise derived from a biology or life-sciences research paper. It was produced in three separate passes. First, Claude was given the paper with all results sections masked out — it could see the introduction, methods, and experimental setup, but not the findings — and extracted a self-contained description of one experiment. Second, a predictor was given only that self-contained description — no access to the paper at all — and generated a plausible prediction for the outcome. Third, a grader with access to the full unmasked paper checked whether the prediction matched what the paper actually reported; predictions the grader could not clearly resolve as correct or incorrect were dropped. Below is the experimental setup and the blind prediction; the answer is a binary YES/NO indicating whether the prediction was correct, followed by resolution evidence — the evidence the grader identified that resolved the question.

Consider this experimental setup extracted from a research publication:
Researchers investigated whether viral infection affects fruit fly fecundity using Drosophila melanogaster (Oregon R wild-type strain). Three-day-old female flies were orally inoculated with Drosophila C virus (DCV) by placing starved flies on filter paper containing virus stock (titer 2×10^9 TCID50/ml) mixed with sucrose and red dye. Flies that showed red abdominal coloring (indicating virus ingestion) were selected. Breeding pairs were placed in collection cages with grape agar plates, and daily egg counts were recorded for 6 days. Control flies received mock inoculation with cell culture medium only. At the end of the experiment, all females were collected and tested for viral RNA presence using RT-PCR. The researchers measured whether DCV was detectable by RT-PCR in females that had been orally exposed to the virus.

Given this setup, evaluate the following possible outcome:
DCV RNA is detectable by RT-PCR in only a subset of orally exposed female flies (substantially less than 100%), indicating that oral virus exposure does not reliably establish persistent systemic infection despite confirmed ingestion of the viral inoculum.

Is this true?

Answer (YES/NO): YES